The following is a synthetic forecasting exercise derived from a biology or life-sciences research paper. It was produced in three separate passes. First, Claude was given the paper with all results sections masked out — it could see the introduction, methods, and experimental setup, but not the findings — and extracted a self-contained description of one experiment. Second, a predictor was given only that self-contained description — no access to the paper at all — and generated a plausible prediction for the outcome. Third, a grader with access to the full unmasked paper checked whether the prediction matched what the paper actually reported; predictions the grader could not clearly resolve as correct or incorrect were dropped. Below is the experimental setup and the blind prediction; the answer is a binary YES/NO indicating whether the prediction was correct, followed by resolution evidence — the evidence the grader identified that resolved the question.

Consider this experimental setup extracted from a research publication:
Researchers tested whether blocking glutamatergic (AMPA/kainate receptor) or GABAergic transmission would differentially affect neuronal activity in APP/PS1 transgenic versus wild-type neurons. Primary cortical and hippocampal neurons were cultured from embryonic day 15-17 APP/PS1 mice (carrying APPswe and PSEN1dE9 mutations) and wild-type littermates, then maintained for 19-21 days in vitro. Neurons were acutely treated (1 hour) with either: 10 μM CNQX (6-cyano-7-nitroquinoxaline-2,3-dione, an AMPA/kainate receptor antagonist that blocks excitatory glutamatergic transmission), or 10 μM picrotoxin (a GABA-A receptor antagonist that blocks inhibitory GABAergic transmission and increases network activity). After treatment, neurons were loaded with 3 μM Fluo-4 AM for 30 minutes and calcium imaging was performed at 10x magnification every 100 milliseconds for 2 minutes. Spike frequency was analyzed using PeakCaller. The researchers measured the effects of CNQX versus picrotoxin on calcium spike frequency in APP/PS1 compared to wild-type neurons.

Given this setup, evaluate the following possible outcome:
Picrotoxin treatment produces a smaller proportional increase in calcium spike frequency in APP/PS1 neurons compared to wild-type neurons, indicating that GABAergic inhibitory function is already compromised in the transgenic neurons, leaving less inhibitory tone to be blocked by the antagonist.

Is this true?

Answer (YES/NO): NO